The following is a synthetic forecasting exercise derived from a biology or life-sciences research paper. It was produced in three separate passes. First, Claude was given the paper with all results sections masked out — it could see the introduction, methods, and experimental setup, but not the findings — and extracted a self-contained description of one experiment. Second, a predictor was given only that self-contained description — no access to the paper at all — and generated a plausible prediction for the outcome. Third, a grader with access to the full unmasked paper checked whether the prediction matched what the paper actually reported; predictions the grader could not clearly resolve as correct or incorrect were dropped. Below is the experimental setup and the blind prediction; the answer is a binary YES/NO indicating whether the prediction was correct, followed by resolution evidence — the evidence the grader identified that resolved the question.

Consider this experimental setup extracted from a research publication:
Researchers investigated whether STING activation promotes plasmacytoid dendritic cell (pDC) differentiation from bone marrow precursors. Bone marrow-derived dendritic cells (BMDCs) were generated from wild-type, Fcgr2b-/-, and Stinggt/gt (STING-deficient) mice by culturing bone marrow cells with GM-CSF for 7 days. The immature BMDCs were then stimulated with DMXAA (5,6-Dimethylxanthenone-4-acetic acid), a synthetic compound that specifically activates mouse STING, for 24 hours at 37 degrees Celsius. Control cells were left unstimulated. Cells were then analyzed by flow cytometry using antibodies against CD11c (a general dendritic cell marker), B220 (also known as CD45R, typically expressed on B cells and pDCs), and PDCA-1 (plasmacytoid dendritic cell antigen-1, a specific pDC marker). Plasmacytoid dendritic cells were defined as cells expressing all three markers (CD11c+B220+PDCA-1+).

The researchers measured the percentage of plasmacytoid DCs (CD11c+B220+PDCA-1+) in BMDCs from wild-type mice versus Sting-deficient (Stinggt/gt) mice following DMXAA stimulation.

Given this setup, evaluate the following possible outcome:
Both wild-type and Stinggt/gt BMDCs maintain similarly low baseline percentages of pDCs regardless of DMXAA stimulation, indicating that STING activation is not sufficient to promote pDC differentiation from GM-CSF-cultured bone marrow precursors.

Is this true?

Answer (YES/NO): NO